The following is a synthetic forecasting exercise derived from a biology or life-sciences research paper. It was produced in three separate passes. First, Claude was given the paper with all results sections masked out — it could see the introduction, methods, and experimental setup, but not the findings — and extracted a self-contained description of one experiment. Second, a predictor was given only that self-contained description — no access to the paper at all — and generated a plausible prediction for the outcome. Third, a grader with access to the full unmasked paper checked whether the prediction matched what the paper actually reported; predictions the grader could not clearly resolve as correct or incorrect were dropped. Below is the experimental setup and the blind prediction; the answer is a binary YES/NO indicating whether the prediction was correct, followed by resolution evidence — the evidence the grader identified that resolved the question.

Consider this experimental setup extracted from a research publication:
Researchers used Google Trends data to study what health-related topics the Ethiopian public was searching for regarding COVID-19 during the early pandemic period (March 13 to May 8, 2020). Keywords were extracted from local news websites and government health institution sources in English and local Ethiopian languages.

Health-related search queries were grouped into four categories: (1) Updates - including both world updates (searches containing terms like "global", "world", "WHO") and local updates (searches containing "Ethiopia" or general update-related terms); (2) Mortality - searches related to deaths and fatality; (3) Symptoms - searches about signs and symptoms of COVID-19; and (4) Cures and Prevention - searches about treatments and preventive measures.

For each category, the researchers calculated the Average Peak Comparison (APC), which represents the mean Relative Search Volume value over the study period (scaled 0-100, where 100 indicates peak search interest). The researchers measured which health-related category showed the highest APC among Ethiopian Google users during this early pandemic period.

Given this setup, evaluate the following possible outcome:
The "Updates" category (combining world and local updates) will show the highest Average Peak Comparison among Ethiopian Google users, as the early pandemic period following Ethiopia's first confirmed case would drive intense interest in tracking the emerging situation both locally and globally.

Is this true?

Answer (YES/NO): YES